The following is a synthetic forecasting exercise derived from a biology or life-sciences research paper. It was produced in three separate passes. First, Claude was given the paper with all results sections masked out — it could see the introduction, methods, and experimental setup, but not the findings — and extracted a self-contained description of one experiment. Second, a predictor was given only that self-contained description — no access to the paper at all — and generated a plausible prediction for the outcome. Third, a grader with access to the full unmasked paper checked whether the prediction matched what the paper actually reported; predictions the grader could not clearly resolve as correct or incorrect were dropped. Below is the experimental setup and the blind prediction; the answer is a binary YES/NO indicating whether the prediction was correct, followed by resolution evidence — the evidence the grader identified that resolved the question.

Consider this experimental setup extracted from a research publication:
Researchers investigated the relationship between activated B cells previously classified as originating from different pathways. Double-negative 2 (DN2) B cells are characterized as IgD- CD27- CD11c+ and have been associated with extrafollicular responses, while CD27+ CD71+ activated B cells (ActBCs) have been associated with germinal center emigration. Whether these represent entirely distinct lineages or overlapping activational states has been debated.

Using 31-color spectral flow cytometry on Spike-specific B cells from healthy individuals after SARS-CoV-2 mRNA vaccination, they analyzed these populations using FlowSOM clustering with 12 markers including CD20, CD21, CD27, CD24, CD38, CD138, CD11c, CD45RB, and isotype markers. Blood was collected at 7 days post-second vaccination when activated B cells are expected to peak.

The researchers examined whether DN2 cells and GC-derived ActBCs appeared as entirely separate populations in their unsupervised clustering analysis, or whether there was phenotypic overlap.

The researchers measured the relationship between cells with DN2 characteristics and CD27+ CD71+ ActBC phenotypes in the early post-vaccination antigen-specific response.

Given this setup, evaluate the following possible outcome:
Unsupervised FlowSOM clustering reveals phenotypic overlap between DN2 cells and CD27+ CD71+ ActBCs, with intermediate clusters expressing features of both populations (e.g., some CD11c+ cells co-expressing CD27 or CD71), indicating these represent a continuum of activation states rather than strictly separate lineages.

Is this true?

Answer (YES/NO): YES